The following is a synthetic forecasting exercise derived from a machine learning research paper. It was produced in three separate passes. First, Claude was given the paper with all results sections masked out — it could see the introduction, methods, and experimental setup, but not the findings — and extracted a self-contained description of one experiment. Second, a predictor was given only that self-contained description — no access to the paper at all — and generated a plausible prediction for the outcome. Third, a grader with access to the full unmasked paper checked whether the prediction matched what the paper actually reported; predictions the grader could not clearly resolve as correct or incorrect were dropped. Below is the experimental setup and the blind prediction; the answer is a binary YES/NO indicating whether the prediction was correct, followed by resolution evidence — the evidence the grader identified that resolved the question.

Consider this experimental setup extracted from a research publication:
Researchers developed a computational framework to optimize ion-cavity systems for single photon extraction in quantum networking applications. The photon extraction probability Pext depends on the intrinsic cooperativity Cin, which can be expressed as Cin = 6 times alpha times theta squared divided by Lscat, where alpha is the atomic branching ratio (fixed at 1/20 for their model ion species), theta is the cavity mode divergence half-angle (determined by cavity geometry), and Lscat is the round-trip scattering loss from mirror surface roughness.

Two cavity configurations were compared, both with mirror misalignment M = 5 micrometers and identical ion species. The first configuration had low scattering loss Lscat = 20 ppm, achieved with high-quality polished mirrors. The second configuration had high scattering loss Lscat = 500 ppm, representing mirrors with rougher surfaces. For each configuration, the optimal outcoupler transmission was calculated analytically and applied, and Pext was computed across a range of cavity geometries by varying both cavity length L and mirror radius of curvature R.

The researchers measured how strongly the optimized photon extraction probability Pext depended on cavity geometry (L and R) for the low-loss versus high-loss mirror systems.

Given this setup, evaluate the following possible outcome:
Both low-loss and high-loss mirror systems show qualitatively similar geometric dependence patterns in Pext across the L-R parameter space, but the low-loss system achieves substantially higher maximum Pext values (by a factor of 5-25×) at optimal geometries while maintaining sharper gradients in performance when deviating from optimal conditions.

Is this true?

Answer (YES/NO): NO